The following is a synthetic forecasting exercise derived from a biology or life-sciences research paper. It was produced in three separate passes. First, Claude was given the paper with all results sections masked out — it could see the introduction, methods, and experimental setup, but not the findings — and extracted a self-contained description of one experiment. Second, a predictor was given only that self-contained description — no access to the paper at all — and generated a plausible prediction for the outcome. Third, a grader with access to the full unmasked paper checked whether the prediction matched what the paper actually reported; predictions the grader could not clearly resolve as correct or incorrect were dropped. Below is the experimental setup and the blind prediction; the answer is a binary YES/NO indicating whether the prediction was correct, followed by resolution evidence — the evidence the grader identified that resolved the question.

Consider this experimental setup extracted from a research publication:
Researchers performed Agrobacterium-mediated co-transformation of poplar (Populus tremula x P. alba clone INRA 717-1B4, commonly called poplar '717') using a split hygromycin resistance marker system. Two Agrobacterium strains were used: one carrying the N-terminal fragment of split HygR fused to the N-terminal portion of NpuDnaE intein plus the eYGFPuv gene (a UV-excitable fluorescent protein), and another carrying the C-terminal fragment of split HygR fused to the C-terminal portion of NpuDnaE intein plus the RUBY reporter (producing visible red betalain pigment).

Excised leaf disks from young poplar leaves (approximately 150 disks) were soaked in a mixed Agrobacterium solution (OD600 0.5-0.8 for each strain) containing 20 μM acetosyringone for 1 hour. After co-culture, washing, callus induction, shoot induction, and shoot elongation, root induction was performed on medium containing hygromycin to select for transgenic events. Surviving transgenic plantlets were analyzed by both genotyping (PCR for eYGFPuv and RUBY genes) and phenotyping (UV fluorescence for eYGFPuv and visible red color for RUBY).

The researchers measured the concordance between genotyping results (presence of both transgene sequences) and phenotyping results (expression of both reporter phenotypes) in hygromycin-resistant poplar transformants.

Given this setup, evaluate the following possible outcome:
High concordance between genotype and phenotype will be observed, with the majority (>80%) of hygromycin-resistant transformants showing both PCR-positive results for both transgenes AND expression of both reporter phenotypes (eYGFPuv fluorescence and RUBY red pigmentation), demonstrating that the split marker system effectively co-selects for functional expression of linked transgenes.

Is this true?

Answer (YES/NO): NO